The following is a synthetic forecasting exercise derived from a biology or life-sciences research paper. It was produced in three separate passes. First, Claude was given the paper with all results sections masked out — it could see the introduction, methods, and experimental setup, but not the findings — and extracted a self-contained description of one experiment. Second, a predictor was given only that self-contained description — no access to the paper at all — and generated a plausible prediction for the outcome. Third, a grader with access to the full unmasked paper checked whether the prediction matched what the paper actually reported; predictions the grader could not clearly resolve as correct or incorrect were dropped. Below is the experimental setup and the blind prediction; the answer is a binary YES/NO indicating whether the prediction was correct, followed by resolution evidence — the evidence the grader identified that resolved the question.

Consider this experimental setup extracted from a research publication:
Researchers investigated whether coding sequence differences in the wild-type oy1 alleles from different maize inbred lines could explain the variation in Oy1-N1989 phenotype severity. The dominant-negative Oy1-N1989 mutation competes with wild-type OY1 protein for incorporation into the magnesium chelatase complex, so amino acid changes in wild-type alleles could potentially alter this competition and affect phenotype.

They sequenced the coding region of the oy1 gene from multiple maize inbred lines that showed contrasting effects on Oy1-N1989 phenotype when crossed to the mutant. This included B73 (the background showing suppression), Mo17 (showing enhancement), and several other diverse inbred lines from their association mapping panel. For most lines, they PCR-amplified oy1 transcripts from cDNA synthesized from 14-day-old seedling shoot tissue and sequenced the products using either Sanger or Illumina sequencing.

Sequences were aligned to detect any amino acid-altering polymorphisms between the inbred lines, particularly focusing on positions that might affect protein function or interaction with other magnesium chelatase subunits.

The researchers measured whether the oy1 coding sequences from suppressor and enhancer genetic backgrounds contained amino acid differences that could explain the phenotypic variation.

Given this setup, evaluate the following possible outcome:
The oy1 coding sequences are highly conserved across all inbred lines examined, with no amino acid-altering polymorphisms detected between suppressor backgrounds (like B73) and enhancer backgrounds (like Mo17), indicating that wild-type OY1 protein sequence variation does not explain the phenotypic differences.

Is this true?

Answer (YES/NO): NO